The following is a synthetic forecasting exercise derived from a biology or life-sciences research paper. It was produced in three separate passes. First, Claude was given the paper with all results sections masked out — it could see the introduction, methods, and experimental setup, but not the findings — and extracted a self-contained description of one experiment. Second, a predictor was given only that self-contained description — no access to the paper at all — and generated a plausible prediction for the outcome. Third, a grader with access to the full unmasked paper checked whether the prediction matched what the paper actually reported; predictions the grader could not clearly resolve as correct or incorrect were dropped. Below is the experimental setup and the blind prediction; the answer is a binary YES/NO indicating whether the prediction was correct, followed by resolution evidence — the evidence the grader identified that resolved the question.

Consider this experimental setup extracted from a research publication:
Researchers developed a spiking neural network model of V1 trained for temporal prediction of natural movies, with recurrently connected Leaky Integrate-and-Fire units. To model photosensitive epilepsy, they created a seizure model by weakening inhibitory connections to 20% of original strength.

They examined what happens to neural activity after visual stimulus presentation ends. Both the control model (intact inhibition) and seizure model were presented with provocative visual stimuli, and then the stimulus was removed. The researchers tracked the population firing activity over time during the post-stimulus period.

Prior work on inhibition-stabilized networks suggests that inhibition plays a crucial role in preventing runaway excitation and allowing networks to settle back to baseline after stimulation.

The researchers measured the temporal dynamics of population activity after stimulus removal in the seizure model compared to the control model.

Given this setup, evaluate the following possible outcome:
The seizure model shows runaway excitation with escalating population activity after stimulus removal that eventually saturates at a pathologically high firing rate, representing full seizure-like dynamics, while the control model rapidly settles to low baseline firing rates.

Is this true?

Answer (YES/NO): NO